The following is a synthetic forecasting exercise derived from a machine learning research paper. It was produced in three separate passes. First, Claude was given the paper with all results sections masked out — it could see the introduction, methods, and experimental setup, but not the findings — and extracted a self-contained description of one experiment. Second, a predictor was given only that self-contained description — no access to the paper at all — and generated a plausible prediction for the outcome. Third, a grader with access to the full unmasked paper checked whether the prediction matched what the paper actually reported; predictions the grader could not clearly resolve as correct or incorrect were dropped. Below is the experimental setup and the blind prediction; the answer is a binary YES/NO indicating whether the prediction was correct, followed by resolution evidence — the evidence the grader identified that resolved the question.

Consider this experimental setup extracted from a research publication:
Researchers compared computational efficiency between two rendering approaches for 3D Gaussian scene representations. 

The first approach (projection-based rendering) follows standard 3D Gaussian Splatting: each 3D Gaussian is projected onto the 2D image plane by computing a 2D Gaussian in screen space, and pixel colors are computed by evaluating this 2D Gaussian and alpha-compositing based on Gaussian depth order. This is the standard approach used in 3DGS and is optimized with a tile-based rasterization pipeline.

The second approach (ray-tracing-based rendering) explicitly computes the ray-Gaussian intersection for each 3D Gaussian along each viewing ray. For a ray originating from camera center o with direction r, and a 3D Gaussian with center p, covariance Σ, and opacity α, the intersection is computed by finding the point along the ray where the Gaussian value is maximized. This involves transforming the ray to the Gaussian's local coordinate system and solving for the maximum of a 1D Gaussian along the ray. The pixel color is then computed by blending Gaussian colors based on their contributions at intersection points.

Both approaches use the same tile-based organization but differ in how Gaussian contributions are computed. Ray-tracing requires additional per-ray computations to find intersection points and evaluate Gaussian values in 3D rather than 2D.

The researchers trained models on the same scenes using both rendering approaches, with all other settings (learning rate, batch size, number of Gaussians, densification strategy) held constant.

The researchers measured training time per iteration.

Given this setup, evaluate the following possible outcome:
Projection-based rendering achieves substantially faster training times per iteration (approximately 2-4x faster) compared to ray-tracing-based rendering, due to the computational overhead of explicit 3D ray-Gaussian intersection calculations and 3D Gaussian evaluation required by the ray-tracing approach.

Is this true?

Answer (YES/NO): NO